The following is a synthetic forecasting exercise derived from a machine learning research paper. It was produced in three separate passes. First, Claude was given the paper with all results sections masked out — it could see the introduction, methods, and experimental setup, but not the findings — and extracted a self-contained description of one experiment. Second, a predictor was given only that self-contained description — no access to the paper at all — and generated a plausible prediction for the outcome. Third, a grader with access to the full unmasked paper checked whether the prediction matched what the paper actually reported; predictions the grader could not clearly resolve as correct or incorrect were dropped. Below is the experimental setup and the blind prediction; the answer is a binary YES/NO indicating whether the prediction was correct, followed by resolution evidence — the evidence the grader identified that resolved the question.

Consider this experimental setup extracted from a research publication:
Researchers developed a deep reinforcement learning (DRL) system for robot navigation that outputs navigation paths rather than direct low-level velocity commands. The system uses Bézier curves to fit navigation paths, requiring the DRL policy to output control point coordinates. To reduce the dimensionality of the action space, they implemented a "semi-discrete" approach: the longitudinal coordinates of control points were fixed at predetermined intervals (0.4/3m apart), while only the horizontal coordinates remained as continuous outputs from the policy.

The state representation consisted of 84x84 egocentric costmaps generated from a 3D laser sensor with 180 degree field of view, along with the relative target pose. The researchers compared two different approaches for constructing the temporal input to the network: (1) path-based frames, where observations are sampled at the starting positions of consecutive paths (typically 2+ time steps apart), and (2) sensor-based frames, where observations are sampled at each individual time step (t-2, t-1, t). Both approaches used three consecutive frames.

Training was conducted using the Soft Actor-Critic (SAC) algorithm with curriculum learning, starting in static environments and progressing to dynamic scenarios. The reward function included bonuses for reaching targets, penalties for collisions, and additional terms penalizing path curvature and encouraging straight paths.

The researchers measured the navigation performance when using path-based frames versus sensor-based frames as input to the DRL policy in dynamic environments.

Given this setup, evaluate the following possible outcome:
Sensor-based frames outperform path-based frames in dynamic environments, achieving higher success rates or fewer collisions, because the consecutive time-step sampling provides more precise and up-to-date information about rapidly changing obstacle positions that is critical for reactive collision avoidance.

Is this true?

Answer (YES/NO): NO